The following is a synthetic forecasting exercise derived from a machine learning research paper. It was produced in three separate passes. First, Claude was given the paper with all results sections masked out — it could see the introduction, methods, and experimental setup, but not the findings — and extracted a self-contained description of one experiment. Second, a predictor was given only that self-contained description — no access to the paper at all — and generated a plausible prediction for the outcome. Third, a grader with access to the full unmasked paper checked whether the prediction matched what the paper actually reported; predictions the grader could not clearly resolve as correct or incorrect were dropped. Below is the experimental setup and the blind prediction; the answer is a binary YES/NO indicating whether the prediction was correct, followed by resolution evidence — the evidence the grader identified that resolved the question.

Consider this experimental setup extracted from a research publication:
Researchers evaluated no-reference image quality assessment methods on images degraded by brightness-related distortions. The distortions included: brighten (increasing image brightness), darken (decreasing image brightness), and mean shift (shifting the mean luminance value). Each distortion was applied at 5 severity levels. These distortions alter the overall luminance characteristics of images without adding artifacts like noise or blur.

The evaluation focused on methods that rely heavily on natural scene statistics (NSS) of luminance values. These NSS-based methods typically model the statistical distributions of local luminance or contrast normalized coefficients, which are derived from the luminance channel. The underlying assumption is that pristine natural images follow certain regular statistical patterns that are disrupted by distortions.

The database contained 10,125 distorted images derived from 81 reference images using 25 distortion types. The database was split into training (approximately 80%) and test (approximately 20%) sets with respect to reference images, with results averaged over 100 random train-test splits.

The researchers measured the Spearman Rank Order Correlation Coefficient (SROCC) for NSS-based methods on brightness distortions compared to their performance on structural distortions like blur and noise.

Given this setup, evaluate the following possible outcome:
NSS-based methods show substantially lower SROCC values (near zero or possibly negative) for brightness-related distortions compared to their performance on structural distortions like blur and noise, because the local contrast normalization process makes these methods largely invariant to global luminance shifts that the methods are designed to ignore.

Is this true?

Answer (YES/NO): YES